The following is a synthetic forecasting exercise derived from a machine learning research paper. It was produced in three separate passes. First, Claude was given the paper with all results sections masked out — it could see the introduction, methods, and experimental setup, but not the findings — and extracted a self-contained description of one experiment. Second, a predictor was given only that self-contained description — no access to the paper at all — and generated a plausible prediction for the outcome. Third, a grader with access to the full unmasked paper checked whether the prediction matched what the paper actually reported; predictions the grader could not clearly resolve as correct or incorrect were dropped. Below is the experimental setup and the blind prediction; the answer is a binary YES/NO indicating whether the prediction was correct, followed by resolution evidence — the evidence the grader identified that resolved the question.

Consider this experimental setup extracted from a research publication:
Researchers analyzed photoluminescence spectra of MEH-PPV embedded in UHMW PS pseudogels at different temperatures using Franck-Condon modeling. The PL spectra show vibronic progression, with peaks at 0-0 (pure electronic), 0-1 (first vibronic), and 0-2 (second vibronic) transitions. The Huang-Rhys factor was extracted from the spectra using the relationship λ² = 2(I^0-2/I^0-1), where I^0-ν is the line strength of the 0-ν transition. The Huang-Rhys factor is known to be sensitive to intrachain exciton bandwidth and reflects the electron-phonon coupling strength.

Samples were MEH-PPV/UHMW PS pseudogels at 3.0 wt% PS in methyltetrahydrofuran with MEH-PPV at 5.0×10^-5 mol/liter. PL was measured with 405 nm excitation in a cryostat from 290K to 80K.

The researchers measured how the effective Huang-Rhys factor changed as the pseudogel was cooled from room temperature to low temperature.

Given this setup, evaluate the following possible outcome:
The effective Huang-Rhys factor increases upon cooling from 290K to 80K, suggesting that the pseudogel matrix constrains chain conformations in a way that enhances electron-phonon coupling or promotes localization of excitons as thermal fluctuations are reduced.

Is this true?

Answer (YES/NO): NO